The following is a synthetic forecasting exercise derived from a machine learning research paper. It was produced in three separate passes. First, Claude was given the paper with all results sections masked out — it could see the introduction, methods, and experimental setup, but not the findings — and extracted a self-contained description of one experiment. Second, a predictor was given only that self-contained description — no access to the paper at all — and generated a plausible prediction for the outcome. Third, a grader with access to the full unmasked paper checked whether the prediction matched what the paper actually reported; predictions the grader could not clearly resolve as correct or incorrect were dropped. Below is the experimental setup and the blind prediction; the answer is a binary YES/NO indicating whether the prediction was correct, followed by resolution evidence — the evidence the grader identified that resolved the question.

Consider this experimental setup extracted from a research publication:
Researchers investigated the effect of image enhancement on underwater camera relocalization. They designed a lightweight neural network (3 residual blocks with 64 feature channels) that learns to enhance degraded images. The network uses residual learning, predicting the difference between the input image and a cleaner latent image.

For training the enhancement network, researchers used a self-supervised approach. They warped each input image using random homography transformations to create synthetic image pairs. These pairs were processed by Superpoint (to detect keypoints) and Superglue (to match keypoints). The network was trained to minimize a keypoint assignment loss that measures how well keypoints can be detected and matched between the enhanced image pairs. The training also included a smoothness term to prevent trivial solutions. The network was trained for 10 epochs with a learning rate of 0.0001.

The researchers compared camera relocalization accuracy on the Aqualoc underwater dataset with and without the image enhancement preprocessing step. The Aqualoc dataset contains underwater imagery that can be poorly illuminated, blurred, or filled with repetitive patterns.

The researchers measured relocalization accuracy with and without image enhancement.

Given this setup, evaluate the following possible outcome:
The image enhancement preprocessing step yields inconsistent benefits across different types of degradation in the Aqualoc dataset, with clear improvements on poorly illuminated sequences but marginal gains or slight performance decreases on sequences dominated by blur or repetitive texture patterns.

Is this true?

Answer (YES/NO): NO